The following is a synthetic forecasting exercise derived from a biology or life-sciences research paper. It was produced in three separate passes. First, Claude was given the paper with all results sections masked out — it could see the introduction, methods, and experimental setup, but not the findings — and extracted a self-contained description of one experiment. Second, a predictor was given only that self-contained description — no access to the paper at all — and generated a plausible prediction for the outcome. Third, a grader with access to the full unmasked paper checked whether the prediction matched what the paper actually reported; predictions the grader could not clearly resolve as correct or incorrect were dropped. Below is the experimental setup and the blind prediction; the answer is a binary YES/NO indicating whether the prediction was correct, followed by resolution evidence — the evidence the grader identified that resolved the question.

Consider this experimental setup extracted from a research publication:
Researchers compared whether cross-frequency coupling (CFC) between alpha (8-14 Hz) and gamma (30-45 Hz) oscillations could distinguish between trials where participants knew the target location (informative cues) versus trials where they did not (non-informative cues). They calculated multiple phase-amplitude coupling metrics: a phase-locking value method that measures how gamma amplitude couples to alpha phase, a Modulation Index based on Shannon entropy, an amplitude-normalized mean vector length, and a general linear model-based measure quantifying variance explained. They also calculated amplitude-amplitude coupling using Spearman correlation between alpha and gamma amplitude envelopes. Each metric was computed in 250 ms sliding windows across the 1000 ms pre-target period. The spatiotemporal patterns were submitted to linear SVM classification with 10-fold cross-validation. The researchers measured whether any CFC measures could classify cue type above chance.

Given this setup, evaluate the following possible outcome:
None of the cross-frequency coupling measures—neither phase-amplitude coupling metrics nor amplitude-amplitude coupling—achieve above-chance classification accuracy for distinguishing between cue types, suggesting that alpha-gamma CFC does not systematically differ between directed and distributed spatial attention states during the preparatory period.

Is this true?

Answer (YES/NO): NO